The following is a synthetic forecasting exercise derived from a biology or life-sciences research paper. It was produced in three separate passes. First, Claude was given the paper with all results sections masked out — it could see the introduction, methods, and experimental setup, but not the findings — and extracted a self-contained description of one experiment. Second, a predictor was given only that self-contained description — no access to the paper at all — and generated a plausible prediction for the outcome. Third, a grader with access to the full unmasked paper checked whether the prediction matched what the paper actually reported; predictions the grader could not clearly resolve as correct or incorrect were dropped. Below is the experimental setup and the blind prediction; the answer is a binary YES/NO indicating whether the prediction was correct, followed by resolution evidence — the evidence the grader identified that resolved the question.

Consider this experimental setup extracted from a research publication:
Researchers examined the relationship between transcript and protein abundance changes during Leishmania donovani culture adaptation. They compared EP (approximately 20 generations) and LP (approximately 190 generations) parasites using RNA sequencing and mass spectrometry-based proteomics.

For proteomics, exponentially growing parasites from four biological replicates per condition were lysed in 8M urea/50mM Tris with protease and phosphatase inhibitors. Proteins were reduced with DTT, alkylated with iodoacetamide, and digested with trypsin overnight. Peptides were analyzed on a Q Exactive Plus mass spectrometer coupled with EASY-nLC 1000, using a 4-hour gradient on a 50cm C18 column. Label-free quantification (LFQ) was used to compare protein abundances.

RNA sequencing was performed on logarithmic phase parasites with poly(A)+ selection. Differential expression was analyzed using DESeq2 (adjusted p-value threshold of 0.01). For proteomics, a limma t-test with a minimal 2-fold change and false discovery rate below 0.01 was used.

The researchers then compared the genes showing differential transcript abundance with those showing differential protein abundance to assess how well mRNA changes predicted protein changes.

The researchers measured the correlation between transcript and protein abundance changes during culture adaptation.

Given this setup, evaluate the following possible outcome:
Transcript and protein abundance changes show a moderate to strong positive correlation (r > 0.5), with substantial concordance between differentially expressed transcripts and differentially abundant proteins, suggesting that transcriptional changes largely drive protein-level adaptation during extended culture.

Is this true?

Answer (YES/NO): NO